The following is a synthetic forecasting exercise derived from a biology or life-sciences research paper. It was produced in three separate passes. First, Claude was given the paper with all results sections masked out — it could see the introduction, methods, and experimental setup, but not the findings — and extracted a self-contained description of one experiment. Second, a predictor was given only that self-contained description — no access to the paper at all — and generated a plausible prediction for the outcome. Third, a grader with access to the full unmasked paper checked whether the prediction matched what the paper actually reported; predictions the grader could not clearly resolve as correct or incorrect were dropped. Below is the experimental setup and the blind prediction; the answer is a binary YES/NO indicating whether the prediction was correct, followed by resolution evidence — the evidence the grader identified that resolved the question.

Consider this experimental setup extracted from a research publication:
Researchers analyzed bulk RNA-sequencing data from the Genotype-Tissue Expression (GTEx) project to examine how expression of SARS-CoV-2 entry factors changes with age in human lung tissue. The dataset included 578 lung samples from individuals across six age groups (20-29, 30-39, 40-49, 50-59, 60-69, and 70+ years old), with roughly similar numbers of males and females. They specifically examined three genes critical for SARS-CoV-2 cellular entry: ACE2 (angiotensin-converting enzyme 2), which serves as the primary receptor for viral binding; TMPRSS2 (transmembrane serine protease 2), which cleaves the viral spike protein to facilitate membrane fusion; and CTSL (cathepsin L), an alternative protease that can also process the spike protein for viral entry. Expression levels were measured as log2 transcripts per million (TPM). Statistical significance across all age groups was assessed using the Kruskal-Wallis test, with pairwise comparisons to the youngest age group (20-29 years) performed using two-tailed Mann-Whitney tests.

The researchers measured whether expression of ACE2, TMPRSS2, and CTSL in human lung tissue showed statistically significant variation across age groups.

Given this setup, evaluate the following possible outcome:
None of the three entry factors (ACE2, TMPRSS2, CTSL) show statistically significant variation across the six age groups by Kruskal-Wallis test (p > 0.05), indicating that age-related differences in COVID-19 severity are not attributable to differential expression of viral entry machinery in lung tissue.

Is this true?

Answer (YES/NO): NO